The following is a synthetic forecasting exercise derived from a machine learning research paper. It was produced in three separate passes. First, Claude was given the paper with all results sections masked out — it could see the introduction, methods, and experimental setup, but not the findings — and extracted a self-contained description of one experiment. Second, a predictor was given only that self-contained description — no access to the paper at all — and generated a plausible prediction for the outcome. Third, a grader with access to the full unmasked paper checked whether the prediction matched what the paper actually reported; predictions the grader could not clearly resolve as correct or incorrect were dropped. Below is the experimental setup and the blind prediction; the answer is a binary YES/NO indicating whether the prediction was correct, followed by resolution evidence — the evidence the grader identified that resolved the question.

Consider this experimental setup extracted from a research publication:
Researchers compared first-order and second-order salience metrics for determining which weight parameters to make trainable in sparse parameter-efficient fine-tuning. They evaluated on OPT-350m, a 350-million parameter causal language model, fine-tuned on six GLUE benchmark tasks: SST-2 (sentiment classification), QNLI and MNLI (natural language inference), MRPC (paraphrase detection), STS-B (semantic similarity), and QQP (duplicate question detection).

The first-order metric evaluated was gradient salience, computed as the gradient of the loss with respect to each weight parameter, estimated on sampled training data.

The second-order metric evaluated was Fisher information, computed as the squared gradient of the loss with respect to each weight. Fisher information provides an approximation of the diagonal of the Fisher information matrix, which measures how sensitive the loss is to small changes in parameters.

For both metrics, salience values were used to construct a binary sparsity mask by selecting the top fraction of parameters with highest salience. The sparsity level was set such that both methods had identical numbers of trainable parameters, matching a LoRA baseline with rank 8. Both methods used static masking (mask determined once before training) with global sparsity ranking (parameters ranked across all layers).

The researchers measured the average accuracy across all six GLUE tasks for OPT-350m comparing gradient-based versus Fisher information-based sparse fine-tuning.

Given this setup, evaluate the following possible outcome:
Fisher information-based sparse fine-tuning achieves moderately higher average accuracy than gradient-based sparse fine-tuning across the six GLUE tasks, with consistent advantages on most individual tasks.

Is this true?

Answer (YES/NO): NO